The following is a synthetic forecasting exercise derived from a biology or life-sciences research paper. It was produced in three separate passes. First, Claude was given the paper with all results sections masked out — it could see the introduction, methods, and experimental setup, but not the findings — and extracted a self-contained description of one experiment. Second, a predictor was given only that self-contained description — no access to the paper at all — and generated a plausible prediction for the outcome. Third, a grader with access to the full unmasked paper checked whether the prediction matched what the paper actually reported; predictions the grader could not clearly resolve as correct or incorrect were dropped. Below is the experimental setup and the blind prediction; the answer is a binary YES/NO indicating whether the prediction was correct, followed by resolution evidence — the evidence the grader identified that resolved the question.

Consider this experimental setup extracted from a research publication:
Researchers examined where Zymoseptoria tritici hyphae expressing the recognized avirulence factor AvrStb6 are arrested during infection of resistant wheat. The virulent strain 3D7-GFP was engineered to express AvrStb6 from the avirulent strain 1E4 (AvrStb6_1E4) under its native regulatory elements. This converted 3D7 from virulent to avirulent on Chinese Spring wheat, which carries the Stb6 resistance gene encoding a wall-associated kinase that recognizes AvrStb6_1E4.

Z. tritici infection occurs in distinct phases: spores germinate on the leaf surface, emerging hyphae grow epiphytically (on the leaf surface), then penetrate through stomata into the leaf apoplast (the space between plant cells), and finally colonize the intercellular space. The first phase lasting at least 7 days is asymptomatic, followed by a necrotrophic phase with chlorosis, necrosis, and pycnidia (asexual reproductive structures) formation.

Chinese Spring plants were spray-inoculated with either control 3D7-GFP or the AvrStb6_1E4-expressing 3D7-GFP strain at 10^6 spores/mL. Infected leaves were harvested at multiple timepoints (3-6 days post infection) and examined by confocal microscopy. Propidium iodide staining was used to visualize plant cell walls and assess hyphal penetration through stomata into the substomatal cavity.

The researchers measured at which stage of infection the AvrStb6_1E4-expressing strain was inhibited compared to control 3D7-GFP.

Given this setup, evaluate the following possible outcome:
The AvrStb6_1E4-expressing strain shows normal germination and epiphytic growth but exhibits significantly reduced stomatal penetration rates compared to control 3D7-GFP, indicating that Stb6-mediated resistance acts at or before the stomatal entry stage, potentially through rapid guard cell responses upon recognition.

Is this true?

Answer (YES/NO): YES